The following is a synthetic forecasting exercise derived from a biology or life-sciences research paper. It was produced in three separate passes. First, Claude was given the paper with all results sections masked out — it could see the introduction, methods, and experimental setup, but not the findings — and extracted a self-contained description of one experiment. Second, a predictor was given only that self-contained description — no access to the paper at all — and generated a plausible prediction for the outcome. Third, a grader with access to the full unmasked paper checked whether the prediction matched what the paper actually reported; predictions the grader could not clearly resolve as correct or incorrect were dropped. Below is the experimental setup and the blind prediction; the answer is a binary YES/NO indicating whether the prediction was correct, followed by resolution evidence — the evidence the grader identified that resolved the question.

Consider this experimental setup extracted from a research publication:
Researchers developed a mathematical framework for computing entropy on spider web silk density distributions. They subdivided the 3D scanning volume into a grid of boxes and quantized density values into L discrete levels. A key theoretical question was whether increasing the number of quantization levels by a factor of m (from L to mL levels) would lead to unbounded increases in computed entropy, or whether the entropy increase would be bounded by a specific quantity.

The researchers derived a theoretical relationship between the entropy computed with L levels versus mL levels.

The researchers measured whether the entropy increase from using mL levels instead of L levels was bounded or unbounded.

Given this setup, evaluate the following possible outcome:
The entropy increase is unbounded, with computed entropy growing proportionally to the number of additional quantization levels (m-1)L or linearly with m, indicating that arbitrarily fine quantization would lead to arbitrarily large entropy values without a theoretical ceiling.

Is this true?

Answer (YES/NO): NO